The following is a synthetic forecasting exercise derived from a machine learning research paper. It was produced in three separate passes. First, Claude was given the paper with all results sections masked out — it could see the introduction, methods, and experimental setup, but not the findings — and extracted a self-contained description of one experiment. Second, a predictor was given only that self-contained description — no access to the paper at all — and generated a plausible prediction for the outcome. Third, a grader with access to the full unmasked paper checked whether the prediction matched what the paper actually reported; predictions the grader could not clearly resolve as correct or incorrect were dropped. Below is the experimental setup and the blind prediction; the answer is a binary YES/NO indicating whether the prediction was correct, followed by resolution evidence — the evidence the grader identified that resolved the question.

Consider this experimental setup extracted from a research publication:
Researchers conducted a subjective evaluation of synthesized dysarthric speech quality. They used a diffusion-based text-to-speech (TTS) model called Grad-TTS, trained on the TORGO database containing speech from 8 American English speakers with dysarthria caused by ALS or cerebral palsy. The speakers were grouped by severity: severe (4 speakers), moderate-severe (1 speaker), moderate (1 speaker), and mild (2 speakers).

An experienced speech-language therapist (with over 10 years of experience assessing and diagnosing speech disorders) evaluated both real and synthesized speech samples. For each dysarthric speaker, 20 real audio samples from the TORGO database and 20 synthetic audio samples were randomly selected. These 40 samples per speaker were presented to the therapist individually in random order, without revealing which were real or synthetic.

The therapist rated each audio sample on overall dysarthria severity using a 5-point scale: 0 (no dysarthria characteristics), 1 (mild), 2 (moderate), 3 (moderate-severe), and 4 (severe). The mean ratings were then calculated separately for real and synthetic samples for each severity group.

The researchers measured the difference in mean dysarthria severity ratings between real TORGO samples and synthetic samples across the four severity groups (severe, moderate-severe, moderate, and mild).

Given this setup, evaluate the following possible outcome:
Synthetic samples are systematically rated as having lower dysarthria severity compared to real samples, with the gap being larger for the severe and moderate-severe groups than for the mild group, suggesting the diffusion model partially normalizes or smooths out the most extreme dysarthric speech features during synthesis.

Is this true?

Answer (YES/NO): NO